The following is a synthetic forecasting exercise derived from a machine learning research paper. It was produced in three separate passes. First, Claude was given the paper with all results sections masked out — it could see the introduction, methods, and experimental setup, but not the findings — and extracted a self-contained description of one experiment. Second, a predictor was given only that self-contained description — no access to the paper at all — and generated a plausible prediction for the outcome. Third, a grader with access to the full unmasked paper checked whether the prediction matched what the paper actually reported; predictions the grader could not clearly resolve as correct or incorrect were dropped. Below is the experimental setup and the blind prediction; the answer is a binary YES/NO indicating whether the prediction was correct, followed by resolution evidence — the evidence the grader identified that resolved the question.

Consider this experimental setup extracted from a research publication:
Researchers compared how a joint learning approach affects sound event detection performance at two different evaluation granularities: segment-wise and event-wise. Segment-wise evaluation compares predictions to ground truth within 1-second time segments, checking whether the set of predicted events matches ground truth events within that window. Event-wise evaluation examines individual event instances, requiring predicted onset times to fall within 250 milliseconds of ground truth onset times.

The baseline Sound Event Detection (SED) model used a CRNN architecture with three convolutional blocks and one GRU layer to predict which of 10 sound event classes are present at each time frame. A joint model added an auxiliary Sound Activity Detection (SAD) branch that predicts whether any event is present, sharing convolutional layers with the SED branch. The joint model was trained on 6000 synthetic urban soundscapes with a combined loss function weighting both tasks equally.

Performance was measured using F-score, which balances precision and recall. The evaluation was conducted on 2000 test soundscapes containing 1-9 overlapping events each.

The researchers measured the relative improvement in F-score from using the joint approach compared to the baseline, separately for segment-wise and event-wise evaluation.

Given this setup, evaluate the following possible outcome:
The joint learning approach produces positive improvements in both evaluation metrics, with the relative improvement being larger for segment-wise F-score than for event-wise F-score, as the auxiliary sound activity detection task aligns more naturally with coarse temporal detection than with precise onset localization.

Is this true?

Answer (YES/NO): NO